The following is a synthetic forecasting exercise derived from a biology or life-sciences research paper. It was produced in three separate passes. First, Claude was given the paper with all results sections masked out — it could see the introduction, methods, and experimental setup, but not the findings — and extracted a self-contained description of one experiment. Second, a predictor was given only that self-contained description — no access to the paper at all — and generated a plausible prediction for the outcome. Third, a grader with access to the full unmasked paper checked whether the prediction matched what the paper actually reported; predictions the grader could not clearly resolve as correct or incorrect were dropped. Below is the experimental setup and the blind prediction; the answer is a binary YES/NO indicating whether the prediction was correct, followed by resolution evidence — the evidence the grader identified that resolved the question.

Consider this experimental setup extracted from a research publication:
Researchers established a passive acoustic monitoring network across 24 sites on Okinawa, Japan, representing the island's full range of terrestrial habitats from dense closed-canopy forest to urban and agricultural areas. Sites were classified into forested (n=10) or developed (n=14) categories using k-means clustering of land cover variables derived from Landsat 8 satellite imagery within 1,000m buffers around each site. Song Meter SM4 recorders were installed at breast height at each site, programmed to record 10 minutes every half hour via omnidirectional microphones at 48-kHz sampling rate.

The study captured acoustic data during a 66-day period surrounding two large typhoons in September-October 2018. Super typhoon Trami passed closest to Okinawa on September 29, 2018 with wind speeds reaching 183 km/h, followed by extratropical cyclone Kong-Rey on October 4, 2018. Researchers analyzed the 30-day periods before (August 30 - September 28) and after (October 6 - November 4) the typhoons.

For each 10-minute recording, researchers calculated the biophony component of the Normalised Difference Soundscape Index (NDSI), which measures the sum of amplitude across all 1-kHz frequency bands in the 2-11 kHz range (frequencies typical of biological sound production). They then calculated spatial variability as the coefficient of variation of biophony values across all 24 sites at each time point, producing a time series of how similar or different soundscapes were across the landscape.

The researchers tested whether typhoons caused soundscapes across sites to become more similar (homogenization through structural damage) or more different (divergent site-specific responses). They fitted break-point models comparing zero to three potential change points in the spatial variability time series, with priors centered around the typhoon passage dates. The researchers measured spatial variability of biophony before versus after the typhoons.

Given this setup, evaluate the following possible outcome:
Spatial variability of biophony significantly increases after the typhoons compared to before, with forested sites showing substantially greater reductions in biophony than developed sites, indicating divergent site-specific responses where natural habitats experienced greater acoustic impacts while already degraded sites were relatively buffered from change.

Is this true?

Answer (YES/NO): NO